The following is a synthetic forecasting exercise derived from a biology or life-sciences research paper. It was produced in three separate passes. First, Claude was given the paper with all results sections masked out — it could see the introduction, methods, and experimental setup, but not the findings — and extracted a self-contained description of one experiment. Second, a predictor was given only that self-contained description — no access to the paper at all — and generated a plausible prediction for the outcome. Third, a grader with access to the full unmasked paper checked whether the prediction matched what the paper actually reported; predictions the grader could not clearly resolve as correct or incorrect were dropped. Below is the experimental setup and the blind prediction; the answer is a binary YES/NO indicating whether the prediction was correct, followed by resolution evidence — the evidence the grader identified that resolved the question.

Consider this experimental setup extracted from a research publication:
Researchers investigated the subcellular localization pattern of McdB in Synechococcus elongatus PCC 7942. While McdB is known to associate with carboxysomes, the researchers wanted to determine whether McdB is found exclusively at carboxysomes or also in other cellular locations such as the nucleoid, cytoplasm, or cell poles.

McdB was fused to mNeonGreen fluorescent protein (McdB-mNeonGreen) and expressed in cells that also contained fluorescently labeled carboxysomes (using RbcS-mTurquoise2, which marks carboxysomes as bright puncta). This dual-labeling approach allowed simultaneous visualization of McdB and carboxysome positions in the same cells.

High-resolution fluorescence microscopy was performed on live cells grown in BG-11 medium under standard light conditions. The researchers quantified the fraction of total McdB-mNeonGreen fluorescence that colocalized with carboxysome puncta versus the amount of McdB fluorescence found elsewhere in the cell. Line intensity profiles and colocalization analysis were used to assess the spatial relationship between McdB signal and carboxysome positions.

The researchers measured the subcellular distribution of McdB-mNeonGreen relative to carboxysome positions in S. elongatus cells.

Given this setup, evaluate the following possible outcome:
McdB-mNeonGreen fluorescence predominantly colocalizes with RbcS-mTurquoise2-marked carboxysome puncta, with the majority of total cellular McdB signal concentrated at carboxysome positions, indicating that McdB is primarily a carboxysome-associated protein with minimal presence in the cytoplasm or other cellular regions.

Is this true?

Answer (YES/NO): YES